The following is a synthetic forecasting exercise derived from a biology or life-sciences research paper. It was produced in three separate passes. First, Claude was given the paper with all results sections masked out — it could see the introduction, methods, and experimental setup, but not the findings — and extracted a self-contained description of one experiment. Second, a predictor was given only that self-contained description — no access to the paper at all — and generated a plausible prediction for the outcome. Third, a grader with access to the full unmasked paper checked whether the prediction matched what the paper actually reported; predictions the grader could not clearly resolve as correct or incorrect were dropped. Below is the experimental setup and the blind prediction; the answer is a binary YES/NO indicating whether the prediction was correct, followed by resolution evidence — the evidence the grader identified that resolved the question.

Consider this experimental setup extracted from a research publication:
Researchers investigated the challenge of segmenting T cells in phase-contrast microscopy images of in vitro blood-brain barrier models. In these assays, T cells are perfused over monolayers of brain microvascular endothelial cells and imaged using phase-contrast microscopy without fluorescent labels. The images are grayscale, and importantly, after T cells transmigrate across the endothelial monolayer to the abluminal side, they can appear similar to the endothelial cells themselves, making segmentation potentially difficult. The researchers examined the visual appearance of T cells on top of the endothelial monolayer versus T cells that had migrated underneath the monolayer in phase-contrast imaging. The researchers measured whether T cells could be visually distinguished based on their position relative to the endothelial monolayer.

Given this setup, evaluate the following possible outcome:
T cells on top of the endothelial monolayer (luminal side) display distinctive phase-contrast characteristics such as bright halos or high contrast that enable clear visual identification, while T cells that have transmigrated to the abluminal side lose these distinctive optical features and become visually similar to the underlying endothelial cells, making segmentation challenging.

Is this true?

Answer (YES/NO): YES